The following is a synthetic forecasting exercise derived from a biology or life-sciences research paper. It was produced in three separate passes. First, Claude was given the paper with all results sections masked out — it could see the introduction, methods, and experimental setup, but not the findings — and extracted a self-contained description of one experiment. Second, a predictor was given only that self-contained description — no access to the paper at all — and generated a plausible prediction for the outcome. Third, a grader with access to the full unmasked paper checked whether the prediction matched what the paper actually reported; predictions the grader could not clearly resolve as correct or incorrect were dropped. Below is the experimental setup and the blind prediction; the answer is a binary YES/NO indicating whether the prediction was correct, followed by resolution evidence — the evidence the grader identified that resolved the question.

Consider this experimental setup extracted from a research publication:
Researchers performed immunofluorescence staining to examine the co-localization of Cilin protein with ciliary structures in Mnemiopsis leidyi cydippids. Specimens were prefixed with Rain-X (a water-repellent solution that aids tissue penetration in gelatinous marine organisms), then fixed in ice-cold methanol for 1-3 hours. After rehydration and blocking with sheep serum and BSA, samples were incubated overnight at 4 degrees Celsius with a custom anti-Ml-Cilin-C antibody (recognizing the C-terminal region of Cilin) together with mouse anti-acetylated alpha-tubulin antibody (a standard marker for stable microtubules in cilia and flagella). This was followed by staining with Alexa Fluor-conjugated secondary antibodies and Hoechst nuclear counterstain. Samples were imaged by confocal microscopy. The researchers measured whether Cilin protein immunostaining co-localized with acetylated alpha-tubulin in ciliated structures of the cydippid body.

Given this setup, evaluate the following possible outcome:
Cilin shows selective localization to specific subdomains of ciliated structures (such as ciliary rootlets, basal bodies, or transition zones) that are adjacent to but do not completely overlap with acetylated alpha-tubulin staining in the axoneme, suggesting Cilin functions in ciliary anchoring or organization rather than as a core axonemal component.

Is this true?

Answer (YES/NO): NO